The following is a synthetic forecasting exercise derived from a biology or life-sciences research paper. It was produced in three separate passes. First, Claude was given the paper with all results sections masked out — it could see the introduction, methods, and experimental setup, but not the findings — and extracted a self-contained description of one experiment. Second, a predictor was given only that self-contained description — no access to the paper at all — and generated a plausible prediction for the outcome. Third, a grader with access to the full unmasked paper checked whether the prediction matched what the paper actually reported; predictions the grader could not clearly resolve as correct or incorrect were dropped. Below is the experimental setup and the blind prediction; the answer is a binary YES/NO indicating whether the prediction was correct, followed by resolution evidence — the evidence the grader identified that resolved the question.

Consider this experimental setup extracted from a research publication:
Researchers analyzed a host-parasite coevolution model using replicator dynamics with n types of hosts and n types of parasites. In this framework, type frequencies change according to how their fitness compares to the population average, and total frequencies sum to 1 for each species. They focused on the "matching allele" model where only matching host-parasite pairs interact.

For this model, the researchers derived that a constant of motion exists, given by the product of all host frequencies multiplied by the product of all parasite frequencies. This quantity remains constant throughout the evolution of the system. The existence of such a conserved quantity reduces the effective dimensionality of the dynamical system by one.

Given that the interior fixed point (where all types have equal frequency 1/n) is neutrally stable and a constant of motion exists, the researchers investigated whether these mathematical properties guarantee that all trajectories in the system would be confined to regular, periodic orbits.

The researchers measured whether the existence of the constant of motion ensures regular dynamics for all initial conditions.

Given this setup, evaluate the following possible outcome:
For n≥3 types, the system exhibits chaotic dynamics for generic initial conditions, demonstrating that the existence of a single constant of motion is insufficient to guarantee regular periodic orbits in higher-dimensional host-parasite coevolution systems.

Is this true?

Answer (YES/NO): NO